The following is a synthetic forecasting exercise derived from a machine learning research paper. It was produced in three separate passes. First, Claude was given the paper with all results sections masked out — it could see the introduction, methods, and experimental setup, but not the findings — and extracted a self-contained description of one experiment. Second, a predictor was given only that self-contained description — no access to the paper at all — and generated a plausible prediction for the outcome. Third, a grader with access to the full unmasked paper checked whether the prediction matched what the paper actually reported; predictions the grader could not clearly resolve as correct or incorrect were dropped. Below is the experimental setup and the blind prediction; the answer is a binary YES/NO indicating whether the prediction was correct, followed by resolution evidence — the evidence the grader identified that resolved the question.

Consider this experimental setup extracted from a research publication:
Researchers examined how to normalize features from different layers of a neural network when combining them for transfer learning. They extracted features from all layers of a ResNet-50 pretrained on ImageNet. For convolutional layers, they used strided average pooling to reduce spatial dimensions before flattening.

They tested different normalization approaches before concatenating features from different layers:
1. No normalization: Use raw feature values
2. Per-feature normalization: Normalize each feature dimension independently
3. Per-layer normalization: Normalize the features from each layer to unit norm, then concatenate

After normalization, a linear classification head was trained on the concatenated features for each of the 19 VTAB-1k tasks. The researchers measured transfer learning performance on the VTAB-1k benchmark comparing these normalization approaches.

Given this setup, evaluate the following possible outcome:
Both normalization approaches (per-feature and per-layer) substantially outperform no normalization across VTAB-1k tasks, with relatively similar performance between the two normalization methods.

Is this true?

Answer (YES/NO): NO